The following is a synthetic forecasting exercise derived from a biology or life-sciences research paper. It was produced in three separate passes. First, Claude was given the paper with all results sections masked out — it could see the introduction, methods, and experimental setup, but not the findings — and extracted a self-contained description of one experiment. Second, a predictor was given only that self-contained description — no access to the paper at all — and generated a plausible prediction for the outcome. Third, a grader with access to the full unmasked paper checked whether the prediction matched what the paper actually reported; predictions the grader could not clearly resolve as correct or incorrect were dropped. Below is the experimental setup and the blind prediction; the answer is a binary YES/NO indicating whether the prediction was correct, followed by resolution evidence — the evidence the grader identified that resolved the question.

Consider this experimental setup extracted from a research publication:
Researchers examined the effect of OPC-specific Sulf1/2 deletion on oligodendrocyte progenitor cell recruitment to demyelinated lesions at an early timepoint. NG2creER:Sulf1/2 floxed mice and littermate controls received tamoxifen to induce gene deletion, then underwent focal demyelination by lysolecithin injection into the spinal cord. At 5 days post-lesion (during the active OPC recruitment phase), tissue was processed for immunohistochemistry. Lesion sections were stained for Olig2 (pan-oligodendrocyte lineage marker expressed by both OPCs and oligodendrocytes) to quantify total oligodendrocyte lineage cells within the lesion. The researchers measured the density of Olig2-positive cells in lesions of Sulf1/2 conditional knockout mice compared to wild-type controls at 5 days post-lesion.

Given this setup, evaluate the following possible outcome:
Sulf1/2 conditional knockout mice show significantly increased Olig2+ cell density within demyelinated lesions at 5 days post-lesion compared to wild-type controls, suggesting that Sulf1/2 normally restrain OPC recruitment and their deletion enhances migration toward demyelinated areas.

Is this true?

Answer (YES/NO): YES